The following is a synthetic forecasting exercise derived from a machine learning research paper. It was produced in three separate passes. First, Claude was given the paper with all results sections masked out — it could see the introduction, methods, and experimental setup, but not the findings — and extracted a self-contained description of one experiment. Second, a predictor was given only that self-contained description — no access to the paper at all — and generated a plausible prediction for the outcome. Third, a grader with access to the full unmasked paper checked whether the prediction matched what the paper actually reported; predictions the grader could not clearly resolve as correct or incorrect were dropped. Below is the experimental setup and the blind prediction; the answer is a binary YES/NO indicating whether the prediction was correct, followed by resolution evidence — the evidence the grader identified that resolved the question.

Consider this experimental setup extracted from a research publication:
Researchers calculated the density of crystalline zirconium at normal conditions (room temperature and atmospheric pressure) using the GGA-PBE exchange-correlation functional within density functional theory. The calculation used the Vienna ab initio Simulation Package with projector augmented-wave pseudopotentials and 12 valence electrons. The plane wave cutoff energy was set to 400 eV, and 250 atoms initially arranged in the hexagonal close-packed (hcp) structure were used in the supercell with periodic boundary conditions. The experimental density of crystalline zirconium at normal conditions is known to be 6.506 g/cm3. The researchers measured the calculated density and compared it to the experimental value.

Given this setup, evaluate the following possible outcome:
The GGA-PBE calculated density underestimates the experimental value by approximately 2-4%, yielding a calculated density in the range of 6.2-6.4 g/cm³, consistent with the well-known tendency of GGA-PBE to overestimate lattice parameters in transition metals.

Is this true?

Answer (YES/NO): NO